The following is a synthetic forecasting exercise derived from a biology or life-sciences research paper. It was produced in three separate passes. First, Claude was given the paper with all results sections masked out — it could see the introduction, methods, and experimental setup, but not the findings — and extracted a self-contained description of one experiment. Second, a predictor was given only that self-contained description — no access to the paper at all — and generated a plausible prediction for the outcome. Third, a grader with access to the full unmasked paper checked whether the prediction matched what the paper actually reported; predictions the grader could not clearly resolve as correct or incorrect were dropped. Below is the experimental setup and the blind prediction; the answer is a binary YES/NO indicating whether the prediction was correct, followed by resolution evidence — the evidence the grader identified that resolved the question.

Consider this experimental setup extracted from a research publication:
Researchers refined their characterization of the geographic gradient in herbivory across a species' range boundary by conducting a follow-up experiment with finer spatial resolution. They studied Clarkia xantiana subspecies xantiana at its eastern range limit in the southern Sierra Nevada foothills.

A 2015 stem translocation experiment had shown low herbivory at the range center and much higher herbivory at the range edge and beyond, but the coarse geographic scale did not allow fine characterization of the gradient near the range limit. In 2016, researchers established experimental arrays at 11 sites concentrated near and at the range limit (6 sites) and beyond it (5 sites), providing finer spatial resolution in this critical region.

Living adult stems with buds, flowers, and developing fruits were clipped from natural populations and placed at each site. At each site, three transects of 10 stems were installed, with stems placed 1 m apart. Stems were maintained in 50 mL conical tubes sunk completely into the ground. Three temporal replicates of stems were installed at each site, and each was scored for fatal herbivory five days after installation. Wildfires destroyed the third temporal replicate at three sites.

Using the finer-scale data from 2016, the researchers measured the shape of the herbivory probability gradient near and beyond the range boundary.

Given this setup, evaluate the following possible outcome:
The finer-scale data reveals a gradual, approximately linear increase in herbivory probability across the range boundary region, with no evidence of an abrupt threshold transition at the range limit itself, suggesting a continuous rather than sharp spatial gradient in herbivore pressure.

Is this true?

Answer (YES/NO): NO